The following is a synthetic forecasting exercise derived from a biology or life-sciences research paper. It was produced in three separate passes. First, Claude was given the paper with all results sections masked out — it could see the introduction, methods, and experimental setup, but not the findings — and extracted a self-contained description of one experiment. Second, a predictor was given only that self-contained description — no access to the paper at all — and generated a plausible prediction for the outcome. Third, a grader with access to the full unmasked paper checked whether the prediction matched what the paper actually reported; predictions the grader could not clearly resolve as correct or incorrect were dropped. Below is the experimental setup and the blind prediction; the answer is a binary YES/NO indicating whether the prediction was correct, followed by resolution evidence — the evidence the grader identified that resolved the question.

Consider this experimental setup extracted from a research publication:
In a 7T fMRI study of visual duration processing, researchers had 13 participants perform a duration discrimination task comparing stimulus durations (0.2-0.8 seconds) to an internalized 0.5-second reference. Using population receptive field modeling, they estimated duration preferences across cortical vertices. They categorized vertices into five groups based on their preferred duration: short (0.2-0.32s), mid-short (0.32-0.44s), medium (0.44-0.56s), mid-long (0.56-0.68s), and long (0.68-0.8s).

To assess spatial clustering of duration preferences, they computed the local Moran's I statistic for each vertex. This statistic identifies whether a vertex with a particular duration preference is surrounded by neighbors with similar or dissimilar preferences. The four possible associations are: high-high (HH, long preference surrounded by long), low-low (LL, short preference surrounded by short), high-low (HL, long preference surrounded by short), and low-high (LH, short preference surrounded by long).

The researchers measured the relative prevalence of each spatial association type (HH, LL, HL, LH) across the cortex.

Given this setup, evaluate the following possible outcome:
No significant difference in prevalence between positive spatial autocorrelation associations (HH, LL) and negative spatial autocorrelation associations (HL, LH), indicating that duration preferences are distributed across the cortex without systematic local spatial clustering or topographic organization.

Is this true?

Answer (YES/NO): NO